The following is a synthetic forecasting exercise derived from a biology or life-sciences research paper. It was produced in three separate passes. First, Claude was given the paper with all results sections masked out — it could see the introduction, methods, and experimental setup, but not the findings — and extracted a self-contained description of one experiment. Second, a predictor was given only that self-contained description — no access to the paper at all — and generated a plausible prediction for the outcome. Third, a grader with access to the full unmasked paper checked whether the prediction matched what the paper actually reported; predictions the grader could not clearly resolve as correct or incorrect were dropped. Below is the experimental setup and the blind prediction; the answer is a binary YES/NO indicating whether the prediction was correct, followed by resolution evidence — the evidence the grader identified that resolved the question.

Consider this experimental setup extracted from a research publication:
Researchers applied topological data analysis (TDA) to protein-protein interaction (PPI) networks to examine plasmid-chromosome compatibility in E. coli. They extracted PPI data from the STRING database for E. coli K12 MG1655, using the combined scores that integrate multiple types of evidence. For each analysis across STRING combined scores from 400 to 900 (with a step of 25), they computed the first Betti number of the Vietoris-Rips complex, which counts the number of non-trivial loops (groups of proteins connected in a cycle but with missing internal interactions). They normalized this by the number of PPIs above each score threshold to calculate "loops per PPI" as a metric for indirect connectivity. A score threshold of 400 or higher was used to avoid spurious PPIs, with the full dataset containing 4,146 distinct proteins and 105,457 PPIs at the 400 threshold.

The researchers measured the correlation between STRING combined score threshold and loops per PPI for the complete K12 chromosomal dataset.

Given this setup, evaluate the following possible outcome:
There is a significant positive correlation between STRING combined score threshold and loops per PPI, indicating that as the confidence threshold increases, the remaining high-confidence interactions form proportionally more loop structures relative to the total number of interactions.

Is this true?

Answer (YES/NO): NO